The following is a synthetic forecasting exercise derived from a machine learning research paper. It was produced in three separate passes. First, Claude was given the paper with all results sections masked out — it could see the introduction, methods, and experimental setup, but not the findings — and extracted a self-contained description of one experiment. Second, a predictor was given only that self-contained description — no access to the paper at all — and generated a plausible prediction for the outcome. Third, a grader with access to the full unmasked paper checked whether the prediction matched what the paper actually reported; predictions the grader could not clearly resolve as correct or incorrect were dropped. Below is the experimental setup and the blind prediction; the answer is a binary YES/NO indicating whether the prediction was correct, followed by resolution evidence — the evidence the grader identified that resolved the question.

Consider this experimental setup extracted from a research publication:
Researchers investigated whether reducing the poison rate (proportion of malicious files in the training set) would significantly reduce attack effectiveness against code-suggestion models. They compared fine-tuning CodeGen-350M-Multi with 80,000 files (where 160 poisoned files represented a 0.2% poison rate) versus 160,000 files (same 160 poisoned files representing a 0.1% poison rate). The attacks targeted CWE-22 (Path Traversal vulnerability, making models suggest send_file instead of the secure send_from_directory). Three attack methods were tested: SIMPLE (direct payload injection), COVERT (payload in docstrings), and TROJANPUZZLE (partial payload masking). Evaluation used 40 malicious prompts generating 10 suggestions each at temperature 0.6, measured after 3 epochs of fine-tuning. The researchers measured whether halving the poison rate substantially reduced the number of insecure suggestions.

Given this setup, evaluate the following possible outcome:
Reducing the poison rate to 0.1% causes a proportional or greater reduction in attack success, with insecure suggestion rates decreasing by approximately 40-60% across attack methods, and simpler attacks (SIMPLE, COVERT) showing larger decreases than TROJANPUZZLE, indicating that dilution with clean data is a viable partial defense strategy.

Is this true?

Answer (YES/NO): NO